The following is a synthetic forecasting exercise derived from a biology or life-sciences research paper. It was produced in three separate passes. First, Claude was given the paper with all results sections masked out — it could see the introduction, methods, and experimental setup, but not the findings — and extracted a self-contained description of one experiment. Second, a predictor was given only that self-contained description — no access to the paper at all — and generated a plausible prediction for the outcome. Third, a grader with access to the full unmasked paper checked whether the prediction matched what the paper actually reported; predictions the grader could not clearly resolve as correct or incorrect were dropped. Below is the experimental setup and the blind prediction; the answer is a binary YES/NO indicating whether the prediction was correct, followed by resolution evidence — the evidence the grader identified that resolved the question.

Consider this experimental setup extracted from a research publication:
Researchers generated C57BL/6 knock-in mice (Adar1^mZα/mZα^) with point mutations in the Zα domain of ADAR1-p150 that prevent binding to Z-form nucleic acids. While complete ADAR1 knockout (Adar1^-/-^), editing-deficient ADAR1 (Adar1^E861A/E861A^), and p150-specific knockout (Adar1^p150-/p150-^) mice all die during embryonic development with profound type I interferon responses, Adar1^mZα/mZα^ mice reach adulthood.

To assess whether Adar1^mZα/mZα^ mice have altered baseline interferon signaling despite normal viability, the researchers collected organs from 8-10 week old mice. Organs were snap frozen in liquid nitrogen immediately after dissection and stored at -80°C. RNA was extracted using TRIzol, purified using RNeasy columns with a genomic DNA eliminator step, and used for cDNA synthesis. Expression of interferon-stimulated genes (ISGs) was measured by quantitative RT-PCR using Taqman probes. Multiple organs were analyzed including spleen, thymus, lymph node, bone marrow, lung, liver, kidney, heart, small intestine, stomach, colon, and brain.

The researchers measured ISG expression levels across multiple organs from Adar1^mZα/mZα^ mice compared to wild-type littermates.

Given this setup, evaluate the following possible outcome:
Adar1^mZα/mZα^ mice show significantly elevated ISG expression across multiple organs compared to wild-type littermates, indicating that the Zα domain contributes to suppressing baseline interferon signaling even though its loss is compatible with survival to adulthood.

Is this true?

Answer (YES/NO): YES